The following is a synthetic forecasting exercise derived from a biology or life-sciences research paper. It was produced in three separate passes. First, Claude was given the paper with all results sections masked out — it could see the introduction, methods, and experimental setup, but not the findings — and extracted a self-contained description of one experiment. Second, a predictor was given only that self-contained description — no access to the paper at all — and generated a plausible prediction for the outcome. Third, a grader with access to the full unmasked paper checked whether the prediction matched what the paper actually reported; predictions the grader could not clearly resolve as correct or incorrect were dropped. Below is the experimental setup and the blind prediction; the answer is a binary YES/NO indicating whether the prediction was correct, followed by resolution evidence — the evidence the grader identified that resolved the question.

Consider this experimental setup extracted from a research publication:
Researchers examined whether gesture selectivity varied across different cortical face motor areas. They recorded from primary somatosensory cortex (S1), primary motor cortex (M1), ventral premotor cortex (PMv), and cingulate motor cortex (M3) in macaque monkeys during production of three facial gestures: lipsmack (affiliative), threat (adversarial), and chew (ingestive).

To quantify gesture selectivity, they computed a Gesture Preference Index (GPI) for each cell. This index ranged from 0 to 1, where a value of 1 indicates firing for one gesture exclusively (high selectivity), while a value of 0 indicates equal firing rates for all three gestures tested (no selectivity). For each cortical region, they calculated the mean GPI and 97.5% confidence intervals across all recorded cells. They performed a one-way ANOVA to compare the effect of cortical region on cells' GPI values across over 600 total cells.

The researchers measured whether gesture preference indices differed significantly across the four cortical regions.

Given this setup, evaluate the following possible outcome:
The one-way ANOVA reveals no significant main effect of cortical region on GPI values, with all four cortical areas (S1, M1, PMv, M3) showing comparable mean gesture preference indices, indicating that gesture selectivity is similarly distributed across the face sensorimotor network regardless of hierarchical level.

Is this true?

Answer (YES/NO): YES